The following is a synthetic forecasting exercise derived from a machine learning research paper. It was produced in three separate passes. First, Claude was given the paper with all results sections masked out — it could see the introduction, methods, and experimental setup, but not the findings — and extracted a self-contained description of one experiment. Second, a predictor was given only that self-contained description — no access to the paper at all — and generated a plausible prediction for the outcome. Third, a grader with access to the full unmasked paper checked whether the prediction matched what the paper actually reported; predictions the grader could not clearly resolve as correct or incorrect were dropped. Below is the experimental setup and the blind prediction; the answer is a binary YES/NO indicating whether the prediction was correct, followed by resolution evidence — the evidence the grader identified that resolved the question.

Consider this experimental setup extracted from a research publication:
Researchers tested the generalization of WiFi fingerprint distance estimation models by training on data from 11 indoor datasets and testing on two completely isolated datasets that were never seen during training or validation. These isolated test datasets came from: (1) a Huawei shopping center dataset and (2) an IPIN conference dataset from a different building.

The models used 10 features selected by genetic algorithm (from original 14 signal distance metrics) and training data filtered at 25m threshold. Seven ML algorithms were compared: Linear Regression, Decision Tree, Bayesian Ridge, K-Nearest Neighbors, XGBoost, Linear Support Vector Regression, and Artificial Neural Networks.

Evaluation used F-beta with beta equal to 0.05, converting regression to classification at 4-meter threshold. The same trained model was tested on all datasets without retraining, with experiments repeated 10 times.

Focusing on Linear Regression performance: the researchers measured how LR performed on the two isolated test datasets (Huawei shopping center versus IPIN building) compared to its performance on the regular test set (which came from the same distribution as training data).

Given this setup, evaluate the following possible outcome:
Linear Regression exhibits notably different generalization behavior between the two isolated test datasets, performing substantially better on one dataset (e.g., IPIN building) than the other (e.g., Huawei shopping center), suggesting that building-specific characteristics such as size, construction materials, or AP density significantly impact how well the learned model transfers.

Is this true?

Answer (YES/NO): NO